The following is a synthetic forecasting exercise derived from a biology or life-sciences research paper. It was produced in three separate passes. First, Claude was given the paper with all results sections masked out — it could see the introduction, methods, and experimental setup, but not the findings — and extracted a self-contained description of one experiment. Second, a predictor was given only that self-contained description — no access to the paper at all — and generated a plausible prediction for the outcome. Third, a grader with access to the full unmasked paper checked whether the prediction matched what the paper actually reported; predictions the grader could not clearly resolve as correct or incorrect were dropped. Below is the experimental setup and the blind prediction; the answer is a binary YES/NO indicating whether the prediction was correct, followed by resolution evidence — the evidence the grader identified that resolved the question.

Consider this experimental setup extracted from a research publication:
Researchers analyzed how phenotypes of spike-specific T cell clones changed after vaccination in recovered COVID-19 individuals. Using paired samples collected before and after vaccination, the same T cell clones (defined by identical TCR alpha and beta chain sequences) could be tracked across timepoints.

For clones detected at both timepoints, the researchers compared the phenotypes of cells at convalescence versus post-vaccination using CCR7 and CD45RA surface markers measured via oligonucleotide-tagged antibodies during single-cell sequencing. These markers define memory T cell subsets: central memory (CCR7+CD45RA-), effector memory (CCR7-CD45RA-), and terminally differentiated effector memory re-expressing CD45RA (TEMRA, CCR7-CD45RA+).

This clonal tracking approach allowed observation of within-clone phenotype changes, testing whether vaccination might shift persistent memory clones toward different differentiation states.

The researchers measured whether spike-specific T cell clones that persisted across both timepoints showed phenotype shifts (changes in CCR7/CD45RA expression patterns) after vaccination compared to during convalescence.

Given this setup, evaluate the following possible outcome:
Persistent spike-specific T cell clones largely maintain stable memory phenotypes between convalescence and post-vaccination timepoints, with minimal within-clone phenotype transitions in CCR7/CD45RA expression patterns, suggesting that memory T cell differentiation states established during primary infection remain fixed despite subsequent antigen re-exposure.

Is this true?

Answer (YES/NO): NO